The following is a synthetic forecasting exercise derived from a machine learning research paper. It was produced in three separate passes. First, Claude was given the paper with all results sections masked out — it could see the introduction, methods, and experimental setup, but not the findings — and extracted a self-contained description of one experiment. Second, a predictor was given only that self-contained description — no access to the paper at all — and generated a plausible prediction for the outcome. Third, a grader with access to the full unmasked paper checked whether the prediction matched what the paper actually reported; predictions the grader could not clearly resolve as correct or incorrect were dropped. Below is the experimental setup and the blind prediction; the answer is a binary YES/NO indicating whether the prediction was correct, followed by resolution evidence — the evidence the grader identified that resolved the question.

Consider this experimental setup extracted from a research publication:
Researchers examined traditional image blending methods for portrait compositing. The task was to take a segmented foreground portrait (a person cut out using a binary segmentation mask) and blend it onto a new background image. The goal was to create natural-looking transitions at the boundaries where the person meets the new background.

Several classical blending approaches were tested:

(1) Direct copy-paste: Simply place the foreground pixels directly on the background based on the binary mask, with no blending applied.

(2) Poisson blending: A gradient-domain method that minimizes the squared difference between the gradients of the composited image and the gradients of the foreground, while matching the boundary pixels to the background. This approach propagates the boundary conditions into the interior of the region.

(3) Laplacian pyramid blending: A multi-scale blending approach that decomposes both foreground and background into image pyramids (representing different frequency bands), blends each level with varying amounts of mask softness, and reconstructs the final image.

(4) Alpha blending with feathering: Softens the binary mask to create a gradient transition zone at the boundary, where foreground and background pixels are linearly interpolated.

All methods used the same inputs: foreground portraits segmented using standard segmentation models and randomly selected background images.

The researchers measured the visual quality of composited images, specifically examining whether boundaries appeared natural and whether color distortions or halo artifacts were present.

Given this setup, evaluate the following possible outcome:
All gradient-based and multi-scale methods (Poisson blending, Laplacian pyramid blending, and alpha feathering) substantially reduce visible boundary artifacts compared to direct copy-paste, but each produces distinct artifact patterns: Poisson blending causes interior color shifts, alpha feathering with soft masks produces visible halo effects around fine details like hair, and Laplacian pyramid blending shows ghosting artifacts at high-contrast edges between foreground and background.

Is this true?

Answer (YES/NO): NO